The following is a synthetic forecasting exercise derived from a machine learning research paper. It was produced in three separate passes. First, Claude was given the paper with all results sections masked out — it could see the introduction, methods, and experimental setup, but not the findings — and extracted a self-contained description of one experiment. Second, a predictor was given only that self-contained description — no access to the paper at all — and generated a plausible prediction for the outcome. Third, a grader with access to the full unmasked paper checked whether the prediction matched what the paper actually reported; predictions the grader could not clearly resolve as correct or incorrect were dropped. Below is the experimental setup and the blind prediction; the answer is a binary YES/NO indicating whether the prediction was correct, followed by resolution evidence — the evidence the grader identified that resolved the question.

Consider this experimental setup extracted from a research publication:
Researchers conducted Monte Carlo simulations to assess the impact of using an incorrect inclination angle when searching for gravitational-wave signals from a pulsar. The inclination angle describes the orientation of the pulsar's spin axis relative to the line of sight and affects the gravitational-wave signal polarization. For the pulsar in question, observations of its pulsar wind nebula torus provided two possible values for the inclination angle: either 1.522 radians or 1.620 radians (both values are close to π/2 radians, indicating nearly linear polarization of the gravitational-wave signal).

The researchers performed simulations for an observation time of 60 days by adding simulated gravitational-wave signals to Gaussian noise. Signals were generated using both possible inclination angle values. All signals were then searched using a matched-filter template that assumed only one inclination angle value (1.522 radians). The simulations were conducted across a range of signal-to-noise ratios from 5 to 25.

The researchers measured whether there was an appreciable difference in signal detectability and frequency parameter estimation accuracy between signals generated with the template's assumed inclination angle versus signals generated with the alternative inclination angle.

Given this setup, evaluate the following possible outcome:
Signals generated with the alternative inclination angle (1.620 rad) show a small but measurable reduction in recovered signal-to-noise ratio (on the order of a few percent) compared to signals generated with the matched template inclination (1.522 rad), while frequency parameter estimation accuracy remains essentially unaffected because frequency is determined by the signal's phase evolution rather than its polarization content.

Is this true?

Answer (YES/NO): NO